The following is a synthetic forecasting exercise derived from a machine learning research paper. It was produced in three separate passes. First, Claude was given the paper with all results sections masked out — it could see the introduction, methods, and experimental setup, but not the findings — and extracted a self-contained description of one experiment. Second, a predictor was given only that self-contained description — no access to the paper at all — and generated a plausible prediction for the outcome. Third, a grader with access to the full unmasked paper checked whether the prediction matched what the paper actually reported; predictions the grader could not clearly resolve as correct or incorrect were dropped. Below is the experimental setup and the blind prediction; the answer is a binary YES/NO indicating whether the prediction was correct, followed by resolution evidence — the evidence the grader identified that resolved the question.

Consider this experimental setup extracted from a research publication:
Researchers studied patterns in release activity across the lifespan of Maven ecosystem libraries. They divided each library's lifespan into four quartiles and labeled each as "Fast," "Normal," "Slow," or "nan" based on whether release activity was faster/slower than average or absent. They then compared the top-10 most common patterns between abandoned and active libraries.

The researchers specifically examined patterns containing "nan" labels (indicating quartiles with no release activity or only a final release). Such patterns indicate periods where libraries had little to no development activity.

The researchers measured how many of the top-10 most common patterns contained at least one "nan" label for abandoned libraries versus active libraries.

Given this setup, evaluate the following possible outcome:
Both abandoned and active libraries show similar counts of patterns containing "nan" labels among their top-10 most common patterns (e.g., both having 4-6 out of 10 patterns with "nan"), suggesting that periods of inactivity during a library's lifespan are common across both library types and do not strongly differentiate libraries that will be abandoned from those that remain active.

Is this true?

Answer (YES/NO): NO